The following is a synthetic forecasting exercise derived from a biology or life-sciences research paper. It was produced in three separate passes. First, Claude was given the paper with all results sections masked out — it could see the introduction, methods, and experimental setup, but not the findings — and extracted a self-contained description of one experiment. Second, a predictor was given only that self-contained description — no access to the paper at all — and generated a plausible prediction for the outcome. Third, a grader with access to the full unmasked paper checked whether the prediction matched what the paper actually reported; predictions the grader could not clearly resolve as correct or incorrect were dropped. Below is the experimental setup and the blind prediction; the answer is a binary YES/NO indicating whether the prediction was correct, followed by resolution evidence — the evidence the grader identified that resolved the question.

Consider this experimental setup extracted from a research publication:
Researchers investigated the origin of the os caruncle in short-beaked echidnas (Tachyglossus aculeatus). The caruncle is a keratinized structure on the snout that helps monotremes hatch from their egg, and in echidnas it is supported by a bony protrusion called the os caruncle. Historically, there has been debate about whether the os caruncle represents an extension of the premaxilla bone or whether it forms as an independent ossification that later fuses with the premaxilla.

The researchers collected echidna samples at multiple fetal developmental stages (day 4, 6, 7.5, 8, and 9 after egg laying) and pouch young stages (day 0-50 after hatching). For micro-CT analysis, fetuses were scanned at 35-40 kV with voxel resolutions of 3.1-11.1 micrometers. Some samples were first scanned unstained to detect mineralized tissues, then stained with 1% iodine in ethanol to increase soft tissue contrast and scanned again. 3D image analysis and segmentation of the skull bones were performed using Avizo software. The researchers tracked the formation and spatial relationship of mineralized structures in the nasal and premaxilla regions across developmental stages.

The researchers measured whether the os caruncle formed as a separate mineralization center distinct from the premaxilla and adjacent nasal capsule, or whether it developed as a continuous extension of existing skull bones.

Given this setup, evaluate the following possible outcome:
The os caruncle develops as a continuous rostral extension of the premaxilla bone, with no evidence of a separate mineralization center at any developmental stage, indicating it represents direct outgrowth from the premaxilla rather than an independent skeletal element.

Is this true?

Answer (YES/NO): NO